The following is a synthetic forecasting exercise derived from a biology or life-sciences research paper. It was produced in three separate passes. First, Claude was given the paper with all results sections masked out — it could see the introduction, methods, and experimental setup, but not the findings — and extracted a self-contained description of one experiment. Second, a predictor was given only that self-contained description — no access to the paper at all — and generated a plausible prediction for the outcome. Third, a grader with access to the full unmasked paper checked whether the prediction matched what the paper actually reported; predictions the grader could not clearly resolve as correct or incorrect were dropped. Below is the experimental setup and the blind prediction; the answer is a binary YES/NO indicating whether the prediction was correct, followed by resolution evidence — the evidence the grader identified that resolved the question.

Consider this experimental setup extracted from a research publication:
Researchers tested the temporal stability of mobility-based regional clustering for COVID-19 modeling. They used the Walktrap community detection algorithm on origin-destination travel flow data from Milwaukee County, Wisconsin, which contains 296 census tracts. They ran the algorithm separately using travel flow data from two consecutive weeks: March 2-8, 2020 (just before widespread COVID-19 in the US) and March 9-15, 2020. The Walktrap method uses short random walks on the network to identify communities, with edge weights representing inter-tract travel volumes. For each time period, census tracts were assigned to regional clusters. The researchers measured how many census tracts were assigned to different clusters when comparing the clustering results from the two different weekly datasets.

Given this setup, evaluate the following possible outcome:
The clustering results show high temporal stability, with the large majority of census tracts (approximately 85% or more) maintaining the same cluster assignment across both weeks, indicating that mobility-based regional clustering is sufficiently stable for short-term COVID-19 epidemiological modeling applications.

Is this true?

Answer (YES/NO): YES